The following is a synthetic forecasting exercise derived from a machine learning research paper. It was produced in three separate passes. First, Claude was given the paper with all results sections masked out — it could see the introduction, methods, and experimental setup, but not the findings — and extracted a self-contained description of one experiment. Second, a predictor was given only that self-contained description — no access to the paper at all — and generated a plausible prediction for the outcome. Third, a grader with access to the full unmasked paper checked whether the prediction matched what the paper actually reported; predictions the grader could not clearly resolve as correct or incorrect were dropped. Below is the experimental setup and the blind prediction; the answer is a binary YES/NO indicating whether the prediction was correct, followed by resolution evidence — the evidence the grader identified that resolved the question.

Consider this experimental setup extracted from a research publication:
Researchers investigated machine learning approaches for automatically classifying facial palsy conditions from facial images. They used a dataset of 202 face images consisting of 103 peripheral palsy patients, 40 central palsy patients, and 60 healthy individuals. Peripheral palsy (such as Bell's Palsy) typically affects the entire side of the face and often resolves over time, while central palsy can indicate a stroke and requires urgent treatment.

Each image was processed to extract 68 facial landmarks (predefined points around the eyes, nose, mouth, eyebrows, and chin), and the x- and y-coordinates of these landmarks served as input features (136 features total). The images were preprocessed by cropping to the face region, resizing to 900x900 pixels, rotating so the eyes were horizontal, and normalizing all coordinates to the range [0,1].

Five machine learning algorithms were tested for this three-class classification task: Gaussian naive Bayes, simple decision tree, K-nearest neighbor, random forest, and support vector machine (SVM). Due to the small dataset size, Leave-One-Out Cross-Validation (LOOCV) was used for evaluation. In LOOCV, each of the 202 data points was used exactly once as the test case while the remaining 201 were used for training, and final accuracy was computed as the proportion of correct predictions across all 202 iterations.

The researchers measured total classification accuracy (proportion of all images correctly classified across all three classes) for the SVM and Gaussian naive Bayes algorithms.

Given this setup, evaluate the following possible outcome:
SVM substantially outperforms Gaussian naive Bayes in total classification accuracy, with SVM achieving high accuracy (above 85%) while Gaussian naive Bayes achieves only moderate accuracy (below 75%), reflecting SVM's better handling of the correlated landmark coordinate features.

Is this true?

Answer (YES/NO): NO